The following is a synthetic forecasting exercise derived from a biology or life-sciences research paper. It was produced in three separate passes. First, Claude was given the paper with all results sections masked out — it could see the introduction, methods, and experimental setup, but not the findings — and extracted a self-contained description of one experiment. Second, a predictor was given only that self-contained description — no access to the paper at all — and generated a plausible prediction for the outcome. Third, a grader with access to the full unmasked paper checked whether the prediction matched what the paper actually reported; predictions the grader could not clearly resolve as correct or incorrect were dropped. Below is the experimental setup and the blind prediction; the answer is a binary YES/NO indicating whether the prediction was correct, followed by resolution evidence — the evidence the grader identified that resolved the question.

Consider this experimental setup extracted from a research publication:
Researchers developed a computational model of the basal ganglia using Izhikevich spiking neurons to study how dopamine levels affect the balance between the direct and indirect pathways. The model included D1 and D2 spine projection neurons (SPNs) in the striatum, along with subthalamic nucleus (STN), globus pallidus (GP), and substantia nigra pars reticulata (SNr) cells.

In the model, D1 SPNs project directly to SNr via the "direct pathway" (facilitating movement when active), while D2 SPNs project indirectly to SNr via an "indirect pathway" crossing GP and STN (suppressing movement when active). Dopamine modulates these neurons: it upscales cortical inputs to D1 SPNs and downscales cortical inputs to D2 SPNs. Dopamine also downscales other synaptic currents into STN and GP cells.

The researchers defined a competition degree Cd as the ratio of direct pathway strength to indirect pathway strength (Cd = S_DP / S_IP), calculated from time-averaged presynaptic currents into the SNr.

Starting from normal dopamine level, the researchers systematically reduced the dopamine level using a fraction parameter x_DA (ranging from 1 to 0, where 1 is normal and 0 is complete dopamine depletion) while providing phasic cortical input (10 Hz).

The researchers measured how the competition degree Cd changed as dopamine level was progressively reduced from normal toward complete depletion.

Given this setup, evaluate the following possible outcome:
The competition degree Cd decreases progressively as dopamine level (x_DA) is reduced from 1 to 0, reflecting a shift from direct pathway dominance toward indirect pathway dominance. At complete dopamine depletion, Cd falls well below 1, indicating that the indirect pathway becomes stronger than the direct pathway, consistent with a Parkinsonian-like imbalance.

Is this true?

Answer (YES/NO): YES